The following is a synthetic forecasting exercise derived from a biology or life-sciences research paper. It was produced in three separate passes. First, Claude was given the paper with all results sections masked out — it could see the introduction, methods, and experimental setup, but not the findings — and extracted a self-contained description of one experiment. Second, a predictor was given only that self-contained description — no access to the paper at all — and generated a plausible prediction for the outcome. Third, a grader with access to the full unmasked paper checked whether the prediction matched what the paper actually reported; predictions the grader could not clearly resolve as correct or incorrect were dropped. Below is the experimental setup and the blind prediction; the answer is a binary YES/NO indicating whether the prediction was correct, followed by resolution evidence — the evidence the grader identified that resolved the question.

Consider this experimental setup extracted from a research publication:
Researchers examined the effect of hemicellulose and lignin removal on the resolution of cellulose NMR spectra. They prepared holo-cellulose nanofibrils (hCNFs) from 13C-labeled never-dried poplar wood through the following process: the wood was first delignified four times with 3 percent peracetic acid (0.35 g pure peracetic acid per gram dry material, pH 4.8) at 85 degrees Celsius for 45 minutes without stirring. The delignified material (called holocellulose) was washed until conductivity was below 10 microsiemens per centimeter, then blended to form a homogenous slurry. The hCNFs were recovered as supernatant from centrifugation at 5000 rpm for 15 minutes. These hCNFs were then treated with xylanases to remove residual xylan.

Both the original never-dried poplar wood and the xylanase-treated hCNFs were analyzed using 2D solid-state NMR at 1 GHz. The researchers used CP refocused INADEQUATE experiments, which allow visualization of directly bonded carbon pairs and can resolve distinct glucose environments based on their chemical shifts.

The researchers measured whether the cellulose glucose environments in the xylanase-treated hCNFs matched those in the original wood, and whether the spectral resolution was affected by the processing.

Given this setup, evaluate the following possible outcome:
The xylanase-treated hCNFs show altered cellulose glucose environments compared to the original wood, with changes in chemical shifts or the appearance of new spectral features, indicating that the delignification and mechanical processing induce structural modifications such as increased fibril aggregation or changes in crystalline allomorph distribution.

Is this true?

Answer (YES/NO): NO